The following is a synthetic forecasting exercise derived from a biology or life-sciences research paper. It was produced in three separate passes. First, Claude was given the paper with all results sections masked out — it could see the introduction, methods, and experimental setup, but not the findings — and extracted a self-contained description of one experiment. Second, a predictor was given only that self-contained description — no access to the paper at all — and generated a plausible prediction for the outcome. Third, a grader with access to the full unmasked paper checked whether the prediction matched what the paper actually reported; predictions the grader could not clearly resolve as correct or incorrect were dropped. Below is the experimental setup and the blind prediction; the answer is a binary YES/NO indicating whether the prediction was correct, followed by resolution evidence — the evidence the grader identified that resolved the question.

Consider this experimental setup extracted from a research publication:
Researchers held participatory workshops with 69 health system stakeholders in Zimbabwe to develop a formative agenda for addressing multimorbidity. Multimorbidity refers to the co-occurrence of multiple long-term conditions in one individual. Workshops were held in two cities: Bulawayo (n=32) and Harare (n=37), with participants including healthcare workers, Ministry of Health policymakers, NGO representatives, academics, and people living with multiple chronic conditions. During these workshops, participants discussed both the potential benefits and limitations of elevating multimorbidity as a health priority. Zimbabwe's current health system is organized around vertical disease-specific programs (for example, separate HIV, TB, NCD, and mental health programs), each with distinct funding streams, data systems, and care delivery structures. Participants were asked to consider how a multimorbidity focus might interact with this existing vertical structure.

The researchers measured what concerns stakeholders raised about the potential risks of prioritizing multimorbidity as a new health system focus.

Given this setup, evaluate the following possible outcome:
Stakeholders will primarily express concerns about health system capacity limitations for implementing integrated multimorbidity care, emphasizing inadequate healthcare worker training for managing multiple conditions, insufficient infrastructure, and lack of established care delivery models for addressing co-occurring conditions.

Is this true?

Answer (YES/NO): NO